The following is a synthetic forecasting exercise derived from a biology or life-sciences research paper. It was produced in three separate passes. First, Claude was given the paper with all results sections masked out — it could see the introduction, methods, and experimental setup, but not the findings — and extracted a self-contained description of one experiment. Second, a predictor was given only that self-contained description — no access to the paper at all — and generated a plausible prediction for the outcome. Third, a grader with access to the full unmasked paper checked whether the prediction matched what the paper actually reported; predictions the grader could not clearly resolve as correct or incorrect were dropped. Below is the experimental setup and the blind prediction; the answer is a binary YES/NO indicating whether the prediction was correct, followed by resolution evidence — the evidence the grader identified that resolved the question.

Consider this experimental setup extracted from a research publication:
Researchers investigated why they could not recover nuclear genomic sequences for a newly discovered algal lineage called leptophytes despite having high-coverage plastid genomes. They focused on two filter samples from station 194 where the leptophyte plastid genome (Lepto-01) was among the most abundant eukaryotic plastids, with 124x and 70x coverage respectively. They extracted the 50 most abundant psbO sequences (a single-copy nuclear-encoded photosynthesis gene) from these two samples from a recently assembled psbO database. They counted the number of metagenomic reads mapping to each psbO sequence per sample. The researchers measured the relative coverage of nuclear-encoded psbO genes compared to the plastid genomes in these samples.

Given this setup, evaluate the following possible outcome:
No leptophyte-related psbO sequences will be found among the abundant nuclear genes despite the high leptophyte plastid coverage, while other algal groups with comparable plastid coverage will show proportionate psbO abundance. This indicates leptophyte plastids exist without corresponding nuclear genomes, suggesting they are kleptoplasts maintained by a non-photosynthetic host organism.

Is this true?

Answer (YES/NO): NO